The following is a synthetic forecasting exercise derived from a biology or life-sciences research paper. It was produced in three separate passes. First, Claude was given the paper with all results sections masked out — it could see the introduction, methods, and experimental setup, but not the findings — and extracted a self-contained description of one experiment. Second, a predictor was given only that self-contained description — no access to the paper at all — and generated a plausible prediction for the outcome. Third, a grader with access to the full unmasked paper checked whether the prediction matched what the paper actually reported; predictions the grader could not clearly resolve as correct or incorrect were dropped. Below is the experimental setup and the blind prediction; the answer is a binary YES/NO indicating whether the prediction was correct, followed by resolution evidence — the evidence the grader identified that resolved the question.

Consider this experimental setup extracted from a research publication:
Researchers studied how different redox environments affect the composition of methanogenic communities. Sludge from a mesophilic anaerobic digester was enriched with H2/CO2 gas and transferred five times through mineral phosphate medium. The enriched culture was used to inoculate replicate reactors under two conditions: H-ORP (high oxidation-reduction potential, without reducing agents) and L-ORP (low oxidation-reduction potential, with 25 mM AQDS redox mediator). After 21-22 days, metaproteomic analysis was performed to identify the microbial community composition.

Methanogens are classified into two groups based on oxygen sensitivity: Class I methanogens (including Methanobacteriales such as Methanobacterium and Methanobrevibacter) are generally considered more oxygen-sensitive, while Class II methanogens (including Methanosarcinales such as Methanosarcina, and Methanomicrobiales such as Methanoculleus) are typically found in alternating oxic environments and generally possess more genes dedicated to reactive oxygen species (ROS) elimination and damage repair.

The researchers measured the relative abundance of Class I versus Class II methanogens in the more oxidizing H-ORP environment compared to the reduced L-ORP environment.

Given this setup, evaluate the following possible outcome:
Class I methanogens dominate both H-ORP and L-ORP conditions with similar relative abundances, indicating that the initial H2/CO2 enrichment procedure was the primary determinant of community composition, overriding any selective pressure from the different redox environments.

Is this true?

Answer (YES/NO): NO